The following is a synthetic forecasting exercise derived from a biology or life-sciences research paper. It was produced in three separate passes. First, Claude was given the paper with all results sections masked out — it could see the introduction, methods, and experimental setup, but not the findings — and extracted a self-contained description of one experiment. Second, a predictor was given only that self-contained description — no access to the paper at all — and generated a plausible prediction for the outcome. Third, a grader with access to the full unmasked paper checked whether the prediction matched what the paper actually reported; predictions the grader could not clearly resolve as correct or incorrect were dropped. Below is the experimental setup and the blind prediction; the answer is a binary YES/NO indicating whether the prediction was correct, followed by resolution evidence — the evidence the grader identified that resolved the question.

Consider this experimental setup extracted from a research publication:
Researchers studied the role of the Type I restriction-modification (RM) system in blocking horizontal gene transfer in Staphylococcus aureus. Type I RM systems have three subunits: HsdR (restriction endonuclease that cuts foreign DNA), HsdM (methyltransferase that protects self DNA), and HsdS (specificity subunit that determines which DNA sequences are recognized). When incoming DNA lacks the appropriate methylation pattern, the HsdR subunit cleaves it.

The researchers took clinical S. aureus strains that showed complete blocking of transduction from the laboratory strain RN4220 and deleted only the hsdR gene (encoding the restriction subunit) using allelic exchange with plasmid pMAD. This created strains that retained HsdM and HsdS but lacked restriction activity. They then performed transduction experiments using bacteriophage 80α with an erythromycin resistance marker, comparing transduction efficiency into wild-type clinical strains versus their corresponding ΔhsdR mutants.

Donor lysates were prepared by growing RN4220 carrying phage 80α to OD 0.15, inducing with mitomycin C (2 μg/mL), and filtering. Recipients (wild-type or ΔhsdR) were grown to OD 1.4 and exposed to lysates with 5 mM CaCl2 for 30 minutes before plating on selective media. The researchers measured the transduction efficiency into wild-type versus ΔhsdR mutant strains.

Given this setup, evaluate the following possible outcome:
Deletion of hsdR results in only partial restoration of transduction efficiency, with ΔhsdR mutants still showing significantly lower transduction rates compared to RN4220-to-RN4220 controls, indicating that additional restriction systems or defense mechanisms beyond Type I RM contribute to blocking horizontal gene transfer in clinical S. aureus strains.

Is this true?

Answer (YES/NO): NO